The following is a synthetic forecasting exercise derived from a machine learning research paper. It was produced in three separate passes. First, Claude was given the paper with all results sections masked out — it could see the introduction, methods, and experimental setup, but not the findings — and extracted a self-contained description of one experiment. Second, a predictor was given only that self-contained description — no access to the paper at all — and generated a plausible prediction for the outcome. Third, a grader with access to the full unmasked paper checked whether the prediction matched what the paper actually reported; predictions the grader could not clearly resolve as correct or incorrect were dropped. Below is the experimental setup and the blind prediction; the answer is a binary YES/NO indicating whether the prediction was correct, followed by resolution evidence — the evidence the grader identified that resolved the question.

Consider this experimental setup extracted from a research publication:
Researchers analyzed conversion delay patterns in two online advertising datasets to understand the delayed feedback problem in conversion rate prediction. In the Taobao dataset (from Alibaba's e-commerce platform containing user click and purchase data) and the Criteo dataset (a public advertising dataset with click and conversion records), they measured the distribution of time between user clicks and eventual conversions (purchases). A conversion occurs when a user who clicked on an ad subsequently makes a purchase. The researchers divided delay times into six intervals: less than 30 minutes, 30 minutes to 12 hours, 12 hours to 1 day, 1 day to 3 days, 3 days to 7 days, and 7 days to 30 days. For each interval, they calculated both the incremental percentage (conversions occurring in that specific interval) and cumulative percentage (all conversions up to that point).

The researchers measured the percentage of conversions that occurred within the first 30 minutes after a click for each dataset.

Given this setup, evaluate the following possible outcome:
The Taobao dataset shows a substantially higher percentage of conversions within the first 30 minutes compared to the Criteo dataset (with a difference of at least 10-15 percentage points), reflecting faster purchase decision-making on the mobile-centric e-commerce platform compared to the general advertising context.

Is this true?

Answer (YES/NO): YES